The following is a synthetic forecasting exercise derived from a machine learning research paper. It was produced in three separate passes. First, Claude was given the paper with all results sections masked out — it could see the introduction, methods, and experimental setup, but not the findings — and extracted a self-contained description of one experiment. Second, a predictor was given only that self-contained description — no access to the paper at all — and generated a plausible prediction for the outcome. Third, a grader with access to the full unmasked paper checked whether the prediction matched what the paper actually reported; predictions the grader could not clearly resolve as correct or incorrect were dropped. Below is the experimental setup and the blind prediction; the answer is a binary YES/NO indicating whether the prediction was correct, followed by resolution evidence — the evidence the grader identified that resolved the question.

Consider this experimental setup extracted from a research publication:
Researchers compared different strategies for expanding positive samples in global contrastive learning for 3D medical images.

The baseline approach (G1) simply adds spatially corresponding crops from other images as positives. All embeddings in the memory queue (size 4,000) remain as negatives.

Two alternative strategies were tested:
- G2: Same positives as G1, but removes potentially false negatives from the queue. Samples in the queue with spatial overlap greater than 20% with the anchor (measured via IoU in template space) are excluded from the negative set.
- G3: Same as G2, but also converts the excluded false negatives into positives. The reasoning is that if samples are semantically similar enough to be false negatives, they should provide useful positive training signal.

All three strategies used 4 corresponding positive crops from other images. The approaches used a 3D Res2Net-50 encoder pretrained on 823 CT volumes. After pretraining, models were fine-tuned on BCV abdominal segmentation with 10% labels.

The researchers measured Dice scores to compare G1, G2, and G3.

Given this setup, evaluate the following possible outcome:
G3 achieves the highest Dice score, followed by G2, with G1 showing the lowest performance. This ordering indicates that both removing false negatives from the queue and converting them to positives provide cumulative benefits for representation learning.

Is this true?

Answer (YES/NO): YES